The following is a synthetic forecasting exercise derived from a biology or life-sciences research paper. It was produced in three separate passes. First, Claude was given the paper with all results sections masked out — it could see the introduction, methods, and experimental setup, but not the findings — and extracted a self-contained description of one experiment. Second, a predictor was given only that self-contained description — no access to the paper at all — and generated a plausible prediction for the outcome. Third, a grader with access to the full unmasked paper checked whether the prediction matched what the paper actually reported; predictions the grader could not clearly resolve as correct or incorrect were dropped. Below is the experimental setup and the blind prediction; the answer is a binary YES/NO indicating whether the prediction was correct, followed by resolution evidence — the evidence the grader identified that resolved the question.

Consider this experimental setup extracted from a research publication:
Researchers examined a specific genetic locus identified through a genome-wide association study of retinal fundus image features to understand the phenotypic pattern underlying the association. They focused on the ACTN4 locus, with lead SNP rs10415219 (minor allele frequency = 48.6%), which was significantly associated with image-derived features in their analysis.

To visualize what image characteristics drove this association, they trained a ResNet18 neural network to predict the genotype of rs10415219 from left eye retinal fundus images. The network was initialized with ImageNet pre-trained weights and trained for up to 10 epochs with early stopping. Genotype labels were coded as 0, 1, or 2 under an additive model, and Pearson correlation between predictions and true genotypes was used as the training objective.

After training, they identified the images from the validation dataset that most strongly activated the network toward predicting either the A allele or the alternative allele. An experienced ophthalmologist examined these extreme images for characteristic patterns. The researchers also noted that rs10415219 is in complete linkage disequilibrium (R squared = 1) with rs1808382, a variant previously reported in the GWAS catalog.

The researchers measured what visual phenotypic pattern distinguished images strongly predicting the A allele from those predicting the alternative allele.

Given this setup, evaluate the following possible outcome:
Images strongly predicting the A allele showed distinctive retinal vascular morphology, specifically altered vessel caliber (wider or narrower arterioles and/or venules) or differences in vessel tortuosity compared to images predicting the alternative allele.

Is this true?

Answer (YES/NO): YES